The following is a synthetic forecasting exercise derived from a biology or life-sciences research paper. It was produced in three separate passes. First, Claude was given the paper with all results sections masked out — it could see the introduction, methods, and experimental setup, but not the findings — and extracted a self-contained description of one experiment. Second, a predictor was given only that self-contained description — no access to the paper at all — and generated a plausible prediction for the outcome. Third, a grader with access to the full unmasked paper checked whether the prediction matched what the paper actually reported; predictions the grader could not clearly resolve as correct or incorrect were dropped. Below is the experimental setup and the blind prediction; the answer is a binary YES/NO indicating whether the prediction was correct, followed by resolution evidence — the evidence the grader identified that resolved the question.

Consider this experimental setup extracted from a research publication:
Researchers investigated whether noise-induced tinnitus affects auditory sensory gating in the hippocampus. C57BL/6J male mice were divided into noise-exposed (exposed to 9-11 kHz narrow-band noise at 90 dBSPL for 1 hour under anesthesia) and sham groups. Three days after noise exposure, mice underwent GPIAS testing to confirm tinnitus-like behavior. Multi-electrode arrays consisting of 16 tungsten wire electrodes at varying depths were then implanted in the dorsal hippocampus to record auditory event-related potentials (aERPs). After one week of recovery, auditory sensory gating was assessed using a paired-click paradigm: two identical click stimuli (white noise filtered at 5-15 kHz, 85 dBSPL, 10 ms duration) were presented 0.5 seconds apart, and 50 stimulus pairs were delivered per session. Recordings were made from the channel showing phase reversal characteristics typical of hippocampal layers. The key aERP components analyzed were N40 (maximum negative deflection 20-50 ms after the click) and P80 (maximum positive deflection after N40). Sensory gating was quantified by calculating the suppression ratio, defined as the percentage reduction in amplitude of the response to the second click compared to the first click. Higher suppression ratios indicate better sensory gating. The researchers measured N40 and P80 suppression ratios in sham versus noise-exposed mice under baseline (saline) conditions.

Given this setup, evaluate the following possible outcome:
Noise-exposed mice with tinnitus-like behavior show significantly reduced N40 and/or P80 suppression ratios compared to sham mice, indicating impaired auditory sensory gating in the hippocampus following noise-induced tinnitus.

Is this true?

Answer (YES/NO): NO